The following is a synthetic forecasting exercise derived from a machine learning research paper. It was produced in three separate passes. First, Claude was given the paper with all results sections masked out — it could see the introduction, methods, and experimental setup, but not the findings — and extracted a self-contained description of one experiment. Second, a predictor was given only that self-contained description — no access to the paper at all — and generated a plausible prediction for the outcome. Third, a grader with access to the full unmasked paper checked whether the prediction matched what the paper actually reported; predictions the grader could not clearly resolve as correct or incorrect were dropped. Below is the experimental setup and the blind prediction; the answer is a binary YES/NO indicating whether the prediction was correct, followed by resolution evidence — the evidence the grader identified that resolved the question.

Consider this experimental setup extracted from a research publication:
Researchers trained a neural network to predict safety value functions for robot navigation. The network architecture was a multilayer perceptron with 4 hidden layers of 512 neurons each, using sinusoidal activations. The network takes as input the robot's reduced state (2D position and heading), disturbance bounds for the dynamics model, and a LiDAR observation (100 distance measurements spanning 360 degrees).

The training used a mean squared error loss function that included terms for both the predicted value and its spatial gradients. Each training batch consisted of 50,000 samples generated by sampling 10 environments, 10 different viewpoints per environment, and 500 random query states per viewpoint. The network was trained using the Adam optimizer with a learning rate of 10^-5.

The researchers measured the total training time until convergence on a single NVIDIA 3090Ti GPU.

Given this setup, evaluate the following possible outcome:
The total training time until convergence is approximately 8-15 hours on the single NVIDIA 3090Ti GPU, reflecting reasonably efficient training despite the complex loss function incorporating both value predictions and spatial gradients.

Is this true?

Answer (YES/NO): YES